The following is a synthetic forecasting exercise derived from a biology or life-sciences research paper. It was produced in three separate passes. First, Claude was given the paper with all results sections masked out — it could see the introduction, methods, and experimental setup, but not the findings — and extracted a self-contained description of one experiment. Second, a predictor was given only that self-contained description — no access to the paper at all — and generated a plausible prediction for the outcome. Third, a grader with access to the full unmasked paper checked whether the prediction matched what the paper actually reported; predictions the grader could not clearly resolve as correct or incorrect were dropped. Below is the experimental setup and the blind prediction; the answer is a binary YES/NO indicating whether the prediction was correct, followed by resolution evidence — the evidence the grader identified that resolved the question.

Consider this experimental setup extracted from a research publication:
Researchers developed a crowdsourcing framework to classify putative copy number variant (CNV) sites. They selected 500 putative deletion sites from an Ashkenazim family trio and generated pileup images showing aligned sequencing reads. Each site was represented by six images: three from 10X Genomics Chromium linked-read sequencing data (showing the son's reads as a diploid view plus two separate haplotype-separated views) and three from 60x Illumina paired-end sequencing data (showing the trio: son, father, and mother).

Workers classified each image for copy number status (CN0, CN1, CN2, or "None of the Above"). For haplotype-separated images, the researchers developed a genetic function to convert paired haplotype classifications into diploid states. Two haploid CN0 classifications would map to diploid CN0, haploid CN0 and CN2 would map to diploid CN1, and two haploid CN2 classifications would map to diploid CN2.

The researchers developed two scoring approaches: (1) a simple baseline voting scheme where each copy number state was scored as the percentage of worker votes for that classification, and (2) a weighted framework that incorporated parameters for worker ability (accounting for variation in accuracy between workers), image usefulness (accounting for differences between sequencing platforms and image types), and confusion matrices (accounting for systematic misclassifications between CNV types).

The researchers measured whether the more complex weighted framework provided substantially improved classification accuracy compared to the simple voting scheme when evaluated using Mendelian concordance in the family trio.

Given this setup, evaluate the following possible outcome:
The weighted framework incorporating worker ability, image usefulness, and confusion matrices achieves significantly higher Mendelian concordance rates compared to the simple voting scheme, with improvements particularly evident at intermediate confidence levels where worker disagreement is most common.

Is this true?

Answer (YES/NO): NO